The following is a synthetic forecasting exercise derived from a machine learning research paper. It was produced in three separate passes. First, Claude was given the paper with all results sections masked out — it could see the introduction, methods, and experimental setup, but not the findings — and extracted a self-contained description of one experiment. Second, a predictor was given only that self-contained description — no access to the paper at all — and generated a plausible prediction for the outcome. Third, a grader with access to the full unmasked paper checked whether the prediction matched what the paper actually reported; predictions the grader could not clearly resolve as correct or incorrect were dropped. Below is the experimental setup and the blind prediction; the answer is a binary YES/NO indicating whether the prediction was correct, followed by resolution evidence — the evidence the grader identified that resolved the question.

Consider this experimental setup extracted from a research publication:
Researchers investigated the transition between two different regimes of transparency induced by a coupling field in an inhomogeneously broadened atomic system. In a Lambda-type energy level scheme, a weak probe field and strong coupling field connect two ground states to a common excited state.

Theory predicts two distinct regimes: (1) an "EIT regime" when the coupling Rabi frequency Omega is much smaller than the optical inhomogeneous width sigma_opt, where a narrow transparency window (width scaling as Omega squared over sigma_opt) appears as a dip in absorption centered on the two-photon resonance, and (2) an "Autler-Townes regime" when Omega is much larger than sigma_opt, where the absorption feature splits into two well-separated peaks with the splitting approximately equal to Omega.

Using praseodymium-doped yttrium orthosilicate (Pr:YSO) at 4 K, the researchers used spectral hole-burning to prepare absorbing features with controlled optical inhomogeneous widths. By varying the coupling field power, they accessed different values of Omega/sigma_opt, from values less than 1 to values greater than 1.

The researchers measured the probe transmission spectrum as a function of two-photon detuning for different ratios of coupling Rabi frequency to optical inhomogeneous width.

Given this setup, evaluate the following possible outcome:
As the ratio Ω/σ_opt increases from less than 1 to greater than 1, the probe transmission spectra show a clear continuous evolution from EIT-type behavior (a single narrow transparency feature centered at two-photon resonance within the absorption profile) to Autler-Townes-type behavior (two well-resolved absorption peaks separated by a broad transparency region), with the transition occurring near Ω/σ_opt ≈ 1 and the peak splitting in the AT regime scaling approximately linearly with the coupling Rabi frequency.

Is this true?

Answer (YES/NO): YES